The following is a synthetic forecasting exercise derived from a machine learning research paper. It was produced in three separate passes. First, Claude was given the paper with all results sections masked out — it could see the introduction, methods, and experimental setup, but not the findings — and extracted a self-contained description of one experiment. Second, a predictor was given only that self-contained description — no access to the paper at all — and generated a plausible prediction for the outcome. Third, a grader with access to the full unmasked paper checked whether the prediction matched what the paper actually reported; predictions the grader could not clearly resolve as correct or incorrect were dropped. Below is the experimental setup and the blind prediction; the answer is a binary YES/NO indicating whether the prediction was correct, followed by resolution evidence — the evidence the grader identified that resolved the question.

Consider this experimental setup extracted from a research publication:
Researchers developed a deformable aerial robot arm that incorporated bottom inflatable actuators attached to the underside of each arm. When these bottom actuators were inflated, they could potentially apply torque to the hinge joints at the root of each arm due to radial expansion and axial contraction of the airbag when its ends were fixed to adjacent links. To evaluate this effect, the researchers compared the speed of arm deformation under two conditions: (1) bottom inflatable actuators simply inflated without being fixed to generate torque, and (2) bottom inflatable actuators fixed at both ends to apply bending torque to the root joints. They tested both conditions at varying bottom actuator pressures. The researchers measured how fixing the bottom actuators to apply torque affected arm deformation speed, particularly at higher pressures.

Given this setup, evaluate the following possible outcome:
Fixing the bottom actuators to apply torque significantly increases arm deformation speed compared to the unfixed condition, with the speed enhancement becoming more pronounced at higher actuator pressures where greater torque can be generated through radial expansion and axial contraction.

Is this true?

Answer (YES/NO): YES